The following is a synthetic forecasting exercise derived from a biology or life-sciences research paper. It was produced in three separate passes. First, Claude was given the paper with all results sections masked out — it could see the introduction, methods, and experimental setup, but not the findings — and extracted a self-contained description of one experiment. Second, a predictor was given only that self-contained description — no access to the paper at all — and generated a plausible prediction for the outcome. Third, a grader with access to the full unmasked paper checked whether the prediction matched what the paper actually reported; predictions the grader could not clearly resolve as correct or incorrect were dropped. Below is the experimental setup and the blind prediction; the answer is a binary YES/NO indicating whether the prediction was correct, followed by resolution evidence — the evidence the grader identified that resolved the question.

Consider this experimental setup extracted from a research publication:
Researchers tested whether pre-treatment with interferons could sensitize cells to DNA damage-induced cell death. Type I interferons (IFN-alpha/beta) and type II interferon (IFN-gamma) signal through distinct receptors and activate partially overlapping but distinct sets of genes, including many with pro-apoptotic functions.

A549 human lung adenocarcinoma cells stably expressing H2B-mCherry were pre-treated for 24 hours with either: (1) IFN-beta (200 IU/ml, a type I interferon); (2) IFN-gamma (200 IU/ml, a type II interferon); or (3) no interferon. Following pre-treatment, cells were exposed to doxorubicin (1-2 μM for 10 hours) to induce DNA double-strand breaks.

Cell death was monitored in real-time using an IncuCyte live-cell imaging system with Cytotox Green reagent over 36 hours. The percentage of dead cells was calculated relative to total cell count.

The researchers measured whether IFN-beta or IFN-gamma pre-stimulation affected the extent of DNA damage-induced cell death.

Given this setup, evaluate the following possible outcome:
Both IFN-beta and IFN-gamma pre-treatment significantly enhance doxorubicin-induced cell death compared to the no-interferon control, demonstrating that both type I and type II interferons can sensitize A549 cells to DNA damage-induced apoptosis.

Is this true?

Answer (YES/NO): YES